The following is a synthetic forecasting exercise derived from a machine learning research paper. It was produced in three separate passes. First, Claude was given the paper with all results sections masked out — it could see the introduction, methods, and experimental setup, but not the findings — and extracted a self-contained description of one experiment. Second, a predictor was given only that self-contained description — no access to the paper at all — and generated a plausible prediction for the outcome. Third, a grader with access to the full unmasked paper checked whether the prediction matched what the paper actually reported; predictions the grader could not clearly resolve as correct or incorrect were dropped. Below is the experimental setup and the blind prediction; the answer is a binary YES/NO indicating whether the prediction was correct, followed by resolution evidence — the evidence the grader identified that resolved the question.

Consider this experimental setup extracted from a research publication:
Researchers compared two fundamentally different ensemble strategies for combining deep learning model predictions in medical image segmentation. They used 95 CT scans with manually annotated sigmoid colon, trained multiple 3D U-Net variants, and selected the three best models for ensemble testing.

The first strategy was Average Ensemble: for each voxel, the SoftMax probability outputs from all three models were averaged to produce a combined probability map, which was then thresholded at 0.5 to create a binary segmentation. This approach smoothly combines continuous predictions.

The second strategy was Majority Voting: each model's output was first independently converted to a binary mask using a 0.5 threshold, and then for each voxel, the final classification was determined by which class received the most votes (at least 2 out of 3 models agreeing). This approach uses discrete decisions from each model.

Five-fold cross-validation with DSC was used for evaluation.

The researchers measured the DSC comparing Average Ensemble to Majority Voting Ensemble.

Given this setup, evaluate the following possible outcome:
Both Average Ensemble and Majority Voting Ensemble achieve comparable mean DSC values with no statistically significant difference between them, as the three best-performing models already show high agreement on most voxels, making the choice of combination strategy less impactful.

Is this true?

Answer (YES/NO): YES